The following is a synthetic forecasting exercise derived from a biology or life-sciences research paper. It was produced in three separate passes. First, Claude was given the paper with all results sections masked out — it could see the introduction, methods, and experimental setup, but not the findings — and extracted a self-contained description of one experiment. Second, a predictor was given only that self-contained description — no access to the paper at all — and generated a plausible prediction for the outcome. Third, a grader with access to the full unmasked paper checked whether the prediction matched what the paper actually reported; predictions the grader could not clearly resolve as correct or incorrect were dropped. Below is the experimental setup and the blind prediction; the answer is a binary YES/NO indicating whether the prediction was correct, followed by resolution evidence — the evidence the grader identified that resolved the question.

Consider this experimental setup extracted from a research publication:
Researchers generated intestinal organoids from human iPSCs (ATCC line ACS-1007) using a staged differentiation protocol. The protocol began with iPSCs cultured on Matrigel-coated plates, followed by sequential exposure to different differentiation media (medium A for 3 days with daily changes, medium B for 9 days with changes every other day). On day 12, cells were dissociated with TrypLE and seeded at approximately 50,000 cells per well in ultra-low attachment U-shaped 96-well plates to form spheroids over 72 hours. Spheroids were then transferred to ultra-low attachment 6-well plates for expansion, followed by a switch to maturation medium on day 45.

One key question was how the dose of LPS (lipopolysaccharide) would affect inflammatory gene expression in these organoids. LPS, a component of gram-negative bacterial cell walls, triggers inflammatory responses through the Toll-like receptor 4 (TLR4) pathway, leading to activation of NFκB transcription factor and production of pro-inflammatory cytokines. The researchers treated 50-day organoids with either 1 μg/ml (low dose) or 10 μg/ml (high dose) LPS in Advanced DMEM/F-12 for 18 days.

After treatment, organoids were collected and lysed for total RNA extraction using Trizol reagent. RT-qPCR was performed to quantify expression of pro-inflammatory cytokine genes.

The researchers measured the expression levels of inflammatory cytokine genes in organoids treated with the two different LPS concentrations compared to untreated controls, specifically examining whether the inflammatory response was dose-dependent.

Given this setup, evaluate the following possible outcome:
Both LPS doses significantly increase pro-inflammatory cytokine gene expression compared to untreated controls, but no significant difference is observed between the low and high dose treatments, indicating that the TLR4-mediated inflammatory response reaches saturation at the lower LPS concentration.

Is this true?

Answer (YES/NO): NO